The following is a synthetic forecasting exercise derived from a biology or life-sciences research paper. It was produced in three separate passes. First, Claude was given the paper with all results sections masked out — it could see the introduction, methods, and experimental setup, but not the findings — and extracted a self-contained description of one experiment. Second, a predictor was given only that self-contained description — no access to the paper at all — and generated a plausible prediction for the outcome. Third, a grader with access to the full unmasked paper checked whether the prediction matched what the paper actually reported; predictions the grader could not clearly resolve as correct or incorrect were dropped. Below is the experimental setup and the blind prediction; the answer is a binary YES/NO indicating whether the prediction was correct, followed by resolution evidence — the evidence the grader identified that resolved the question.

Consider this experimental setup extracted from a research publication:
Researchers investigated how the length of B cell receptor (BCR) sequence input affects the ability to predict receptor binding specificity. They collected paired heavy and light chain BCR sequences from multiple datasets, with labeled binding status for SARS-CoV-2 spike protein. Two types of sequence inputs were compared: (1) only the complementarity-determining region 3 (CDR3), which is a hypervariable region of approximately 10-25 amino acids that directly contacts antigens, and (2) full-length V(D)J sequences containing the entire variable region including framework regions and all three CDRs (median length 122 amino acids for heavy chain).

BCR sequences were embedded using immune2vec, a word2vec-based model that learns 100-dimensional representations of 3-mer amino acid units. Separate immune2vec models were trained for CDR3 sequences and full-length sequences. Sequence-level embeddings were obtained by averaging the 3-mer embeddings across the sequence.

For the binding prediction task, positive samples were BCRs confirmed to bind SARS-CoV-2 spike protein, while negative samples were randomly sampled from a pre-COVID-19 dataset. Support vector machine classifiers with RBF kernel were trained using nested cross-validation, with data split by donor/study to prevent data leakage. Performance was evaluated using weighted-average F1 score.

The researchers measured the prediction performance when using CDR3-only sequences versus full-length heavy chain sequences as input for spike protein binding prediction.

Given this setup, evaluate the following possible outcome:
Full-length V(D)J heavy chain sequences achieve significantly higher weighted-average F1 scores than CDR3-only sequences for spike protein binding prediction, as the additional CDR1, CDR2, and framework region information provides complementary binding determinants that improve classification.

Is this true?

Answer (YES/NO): YES